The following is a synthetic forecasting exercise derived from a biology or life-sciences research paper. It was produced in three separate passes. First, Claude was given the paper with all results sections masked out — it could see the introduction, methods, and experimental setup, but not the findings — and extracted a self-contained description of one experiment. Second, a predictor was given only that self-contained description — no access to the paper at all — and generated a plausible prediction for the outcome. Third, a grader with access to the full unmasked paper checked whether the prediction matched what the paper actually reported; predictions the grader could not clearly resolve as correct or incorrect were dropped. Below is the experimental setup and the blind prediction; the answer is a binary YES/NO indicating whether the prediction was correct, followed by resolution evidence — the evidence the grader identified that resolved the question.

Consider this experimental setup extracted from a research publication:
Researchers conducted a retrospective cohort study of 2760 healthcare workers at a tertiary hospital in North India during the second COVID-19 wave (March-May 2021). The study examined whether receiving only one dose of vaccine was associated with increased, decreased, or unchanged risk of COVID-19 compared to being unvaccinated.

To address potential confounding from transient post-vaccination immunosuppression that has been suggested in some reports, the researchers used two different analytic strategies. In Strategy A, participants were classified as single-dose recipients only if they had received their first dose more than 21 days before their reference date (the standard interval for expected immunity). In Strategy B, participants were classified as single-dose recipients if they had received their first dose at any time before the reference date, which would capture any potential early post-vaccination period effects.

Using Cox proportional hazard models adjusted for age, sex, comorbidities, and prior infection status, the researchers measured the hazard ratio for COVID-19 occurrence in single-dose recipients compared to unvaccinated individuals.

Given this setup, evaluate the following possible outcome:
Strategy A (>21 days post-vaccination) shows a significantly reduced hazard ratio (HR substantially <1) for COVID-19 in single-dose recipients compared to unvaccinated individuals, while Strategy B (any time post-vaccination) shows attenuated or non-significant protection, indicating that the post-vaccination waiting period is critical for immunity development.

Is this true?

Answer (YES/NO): NO